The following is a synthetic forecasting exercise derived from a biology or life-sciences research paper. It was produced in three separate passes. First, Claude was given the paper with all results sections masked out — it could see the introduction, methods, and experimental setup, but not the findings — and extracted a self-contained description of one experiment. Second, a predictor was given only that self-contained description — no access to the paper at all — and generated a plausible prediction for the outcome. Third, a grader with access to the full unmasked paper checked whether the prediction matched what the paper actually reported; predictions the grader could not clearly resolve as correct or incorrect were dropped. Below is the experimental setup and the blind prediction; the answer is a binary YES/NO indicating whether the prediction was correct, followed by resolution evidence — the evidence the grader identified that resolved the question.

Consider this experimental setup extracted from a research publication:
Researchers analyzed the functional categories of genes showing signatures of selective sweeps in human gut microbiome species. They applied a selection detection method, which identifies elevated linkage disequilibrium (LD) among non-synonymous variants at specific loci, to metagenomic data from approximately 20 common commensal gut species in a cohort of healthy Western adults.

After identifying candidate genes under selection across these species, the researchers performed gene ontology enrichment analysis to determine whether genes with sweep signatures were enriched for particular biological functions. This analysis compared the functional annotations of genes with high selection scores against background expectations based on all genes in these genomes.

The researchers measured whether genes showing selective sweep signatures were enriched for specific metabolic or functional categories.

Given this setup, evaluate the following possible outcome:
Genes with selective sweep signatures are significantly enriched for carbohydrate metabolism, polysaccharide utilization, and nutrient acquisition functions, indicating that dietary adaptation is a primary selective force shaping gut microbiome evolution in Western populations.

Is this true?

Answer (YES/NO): NO